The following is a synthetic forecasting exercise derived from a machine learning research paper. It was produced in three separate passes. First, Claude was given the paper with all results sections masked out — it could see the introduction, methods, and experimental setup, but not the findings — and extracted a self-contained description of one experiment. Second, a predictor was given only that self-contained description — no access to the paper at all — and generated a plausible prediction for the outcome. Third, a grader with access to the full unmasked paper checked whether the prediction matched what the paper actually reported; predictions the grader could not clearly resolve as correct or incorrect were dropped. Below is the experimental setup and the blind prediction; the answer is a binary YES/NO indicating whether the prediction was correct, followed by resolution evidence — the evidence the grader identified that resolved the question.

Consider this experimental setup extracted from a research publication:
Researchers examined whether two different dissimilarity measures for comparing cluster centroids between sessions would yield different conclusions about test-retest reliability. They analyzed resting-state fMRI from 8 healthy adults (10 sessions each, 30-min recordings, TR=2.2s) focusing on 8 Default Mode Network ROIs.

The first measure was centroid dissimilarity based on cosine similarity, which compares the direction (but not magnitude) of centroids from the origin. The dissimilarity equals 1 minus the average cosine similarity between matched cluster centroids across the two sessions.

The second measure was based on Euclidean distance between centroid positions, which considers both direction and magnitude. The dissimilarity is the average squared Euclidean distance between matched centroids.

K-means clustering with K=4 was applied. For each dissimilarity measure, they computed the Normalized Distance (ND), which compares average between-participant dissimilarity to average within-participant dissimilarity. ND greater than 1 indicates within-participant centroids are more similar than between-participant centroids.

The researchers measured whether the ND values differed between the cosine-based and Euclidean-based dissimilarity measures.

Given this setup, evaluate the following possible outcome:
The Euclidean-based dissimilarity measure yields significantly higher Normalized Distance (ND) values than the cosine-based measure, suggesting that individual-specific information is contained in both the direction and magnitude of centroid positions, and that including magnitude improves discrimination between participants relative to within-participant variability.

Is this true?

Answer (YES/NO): NO